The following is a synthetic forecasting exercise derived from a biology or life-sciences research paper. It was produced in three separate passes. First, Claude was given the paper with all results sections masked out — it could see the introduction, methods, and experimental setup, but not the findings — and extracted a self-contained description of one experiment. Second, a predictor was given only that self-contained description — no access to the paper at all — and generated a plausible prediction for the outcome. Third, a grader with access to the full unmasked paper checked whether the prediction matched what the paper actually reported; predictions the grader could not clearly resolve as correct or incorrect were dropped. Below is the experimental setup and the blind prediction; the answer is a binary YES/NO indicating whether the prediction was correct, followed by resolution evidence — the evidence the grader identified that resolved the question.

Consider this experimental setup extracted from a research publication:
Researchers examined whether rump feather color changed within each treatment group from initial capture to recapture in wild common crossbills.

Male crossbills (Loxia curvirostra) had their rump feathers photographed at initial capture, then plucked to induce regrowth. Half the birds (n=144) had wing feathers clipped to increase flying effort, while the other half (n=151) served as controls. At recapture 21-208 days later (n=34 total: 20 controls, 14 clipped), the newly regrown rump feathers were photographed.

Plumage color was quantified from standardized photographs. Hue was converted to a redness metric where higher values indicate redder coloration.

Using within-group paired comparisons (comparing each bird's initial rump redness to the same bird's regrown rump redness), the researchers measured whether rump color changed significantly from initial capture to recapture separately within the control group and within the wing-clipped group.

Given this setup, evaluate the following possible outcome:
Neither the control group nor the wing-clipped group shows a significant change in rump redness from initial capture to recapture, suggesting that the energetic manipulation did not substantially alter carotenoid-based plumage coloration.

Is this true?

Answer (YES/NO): NO